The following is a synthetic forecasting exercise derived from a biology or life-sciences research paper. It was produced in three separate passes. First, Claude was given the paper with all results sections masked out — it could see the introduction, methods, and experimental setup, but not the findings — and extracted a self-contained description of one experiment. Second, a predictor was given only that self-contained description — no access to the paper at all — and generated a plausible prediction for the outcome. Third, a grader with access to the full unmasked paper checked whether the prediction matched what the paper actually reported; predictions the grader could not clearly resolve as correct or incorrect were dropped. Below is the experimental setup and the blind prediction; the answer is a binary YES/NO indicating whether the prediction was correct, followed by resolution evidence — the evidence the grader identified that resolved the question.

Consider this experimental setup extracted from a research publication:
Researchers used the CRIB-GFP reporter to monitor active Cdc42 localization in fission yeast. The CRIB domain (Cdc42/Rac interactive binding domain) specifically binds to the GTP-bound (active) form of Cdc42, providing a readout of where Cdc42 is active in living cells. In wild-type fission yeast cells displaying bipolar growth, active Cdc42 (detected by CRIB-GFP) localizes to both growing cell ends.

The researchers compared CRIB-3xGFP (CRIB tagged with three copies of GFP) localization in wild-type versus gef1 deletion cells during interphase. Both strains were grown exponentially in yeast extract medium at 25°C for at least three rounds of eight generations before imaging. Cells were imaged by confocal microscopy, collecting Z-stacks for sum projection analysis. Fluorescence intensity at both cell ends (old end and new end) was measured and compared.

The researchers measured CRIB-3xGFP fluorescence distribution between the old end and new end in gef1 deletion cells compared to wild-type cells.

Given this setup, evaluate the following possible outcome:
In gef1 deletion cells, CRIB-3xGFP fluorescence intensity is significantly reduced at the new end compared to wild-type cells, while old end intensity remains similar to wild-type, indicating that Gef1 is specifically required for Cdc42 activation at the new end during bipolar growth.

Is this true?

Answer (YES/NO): YES